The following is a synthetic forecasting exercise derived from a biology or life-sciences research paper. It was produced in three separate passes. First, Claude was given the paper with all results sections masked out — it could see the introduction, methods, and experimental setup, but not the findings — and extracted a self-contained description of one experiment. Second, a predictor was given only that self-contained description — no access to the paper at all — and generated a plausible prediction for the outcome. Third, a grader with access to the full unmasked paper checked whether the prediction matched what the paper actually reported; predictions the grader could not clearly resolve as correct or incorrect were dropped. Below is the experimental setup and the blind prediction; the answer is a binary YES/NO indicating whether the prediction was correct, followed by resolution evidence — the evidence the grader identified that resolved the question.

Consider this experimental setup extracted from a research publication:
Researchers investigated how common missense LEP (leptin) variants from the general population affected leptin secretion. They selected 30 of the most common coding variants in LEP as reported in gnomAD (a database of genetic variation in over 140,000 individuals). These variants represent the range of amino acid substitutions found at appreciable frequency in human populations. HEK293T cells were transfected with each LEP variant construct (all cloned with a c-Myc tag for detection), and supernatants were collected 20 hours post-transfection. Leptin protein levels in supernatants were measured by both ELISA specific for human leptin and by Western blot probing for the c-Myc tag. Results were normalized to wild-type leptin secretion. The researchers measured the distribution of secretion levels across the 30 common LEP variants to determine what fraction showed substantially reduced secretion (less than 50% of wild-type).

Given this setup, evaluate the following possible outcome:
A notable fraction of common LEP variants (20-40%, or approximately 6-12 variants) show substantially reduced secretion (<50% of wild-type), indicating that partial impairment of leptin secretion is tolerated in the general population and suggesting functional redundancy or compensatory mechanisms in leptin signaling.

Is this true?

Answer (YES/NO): YES